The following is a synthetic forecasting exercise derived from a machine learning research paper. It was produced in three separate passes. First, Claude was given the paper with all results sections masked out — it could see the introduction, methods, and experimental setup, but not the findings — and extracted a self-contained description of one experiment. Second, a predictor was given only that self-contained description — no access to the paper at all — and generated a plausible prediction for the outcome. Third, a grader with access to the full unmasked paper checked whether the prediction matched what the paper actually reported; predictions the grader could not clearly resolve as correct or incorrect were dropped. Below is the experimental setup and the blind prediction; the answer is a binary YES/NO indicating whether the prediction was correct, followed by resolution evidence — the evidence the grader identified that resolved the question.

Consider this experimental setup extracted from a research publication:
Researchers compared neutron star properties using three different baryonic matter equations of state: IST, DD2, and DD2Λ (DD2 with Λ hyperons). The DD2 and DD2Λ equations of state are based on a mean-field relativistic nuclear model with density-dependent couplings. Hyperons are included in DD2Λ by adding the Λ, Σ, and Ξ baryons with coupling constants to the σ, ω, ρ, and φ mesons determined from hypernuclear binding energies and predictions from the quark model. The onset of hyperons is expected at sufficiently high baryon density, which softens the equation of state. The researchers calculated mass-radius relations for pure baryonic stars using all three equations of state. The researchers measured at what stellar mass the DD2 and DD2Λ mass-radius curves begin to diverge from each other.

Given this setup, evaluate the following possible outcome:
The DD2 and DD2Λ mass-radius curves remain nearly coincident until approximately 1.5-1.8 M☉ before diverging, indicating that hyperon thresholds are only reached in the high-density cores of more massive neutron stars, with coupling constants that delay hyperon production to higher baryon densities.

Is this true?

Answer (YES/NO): NO